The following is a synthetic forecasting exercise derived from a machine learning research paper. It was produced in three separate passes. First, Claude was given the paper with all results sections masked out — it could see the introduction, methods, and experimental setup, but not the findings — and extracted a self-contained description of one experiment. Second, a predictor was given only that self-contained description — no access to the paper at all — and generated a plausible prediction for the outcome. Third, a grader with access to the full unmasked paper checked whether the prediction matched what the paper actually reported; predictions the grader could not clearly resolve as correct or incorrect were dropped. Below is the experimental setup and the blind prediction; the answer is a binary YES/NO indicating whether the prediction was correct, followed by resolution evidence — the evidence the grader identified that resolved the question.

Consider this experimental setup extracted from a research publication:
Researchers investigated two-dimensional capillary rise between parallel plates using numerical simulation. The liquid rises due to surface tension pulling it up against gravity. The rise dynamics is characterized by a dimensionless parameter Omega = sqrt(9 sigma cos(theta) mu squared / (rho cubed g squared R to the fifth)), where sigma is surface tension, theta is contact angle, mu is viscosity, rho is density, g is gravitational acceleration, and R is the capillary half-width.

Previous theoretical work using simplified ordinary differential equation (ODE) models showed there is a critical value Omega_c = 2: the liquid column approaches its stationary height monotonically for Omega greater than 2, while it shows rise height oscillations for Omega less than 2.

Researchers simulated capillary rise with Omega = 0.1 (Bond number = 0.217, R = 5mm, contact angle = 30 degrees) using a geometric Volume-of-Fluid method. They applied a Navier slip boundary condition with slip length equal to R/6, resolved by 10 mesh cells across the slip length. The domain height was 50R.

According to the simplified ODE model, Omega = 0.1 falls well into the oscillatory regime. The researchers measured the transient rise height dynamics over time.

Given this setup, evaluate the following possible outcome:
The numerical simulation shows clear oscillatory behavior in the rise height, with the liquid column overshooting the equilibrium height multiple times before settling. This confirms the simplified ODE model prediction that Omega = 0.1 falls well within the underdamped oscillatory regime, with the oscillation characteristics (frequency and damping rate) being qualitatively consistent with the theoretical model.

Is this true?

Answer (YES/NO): NO